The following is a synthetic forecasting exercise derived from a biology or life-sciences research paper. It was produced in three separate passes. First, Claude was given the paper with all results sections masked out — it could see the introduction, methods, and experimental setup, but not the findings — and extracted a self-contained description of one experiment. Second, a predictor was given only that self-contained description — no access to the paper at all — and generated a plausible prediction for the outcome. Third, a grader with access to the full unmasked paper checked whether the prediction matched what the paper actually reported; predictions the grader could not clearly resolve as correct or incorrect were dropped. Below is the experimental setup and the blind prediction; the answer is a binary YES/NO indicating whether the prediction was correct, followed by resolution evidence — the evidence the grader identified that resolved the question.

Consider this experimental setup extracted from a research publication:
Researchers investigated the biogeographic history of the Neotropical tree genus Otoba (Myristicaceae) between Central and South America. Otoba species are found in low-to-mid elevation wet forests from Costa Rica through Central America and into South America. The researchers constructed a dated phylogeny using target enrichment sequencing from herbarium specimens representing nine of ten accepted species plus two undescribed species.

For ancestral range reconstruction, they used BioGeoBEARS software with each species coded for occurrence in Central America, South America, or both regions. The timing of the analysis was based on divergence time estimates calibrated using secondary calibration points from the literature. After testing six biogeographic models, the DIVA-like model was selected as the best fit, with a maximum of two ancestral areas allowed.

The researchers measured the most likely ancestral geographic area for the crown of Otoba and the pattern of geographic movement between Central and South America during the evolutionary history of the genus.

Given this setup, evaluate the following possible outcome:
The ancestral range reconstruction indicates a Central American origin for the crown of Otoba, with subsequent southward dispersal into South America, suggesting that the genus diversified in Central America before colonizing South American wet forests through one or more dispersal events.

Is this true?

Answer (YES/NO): NO